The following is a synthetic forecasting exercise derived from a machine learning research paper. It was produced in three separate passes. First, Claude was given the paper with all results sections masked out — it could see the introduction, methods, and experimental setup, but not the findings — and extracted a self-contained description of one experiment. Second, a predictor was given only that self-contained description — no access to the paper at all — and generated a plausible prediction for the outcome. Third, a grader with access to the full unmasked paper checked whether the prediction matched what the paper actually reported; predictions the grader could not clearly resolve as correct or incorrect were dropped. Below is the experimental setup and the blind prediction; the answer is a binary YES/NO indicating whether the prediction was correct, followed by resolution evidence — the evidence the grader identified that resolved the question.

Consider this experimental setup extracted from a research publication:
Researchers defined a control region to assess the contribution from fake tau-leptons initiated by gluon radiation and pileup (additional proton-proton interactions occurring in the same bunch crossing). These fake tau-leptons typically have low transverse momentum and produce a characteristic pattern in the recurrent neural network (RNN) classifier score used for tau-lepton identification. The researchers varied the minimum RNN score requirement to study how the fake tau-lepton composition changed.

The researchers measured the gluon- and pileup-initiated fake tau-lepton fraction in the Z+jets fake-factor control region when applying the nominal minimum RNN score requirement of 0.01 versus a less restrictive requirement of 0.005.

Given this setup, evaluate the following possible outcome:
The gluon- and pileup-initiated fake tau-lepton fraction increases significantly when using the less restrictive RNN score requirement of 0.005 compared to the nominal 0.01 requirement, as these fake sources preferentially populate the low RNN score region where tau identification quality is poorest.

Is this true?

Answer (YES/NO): YES